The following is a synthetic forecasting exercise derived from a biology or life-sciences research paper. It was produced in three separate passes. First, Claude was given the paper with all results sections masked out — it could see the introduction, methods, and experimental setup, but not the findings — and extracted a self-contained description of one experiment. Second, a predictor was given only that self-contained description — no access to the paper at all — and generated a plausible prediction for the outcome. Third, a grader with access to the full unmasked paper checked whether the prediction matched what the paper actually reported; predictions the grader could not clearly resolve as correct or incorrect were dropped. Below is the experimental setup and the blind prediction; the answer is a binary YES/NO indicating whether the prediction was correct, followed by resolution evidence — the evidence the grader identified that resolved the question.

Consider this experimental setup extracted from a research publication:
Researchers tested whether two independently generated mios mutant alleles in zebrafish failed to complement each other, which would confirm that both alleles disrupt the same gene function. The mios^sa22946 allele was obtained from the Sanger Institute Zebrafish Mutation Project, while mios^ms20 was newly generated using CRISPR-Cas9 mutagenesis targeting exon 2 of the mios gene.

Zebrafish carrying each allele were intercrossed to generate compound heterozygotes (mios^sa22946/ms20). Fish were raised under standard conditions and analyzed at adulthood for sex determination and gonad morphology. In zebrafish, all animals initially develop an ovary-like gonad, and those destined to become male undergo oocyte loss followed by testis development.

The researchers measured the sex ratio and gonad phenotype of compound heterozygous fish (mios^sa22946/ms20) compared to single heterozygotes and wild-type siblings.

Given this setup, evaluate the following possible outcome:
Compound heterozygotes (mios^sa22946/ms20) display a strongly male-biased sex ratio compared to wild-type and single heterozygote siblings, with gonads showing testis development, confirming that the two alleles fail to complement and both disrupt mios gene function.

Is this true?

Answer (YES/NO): YES